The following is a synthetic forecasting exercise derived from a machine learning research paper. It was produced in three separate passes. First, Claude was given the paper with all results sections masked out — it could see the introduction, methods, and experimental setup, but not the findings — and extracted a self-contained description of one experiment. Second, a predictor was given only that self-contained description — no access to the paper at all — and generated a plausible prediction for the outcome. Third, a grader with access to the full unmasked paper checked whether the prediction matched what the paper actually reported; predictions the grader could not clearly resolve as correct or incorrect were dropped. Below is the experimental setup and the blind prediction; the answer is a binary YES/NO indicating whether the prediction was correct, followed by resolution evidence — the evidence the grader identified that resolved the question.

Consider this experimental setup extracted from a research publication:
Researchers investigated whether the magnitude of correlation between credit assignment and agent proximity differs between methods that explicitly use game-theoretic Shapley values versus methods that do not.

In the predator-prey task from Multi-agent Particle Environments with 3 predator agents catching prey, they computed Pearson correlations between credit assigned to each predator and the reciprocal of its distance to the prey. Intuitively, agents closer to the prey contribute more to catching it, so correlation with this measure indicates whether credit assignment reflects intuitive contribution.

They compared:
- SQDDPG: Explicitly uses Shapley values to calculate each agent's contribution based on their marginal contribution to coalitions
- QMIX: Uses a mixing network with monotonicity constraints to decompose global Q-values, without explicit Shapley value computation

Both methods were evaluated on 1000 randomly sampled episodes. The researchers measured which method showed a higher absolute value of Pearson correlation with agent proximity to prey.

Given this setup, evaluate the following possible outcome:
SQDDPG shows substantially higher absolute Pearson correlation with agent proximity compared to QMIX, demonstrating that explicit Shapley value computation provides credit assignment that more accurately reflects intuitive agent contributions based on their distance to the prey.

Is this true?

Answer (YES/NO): YES